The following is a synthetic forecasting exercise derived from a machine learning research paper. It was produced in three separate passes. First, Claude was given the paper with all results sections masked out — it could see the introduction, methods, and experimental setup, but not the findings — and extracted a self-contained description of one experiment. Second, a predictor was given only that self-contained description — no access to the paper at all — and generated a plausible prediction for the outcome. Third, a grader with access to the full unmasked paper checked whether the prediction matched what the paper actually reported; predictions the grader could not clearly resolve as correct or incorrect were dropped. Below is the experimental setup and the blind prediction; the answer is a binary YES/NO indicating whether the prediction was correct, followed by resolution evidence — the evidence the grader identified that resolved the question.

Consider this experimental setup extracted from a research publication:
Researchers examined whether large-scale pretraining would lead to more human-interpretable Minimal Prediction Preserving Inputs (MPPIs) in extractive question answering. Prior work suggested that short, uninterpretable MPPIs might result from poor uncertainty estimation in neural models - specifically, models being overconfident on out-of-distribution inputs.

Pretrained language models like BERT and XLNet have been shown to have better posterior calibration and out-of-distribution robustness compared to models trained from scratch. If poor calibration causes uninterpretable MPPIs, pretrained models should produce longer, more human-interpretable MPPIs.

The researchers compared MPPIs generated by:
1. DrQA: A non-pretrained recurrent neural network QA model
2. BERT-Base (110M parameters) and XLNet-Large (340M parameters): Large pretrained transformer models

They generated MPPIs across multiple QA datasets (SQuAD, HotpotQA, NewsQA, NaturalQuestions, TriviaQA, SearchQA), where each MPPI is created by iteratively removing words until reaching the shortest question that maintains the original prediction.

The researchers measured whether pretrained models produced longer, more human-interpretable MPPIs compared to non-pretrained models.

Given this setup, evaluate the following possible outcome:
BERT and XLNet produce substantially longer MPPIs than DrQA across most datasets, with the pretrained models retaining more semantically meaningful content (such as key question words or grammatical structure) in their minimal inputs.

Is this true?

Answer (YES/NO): NO